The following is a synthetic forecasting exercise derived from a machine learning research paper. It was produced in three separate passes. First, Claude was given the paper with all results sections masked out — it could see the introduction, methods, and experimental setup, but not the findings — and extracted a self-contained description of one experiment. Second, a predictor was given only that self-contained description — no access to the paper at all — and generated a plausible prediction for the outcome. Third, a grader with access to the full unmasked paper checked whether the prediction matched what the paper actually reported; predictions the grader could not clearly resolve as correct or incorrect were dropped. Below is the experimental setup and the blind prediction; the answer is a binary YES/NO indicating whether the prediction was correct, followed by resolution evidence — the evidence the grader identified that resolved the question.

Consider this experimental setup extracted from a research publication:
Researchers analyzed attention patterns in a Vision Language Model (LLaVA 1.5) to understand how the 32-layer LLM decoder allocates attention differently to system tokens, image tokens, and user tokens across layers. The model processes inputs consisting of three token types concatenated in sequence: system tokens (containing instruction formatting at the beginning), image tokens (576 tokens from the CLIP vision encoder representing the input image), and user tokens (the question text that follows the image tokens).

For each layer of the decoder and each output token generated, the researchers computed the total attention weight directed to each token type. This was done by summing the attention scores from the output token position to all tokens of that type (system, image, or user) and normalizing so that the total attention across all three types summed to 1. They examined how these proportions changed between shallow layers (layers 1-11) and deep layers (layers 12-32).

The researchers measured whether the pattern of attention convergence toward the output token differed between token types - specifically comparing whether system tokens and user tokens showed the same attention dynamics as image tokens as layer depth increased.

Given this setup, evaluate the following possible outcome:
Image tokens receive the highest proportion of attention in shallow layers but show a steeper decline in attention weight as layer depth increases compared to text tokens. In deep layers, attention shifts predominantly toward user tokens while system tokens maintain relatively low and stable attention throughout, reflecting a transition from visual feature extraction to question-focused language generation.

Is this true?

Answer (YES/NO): NO